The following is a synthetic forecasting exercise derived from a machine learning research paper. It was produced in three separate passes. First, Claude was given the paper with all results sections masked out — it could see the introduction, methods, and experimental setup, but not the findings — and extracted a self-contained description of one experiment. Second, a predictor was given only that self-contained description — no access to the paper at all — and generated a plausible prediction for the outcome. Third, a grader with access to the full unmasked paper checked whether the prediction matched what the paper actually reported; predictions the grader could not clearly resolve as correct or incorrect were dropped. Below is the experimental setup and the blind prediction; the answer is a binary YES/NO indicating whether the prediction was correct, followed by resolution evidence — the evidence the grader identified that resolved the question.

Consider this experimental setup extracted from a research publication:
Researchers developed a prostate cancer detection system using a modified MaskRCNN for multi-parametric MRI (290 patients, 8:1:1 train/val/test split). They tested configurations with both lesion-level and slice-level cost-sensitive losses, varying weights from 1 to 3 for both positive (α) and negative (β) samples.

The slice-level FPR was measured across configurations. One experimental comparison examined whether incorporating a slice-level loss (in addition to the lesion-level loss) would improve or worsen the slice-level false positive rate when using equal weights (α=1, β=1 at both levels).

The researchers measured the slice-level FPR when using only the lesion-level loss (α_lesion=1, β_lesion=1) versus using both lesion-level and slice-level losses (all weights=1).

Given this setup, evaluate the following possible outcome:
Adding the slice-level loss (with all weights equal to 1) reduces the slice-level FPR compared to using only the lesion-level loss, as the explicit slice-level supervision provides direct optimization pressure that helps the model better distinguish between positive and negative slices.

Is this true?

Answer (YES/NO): NO